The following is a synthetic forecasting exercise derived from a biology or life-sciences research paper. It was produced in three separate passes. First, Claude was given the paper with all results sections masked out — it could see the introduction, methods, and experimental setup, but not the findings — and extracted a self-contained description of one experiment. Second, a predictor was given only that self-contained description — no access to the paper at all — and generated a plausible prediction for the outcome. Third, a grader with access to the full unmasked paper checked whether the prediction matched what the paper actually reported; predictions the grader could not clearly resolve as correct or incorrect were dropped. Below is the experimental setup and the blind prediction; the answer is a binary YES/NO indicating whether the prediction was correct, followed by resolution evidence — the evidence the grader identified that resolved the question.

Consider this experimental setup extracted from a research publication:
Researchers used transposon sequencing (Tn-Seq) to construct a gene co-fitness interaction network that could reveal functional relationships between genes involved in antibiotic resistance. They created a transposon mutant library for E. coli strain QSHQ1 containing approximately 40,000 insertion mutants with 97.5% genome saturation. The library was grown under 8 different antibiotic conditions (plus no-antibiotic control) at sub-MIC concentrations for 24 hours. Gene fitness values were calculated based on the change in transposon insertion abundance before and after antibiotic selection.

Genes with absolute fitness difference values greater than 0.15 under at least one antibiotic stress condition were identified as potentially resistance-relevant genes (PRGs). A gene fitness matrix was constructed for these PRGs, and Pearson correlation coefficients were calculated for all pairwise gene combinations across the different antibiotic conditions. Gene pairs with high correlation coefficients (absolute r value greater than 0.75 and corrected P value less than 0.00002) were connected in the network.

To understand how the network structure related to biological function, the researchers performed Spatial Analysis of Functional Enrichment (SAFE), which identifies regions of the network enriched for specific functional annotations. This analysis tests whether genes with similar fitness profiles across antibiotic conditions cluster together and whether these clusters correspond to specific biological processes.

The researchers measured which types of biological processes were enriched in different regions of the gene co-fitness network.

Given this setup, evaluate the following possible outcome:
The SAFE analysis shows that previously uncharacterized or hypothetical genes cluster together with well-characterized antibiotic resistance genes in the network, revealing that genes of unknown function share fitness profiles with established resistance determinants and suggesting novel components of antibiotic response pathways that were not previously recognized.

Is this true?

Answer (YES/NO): NO